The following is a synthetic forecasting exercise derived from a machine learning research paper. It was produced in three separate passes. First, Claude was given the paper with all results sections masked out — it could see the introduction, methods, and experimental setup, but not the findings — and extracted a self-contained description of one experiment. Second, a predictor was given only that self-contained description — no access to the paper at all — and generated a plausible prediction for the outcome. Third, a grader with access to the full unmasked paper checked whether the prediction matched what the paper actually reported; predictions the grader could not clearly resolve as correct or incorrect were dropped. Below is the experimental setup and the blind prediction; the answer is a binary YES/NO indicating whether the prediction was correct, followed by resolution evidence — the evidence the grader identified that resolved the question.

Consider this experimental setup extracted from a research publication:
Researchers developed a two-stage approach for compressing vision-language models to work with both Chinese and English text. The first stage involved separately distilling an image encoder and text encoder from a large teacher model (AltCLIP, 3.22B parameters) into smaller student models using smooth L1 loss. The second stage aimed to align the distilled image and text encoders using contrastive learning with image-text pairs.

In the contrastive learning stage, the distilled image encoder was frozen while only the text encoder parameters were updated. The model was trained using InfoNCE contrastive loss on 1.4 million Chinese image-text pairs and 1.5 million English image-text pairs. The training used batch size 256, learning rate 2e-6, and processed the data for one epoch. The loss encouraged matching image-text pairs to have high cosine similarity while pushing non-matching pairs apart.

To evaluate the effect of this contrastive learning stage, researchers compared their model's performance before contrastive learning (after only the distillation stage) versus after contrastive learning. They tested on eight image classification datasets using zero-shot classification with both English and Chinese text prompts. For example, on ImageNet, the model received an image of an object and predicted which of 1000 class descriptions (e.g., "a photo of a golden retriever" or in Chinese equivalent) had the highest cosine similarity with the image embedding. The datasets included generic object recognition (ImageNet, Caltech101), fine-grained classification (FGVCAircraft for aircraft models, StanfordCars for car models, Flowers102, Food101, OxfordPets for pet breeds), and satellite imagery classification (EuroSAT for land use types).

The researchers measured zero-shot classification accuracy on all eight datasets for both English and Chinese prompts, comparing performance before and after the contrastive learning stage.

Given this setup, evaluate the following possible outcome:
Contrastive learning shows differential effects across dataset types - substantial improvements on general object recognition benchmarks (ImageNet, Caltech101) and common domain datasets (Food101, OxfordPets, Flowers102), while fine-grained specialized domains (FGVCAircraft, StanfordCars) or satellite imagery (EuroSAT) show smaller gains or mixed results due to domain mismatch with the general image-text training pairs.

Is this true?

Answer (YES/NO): NO